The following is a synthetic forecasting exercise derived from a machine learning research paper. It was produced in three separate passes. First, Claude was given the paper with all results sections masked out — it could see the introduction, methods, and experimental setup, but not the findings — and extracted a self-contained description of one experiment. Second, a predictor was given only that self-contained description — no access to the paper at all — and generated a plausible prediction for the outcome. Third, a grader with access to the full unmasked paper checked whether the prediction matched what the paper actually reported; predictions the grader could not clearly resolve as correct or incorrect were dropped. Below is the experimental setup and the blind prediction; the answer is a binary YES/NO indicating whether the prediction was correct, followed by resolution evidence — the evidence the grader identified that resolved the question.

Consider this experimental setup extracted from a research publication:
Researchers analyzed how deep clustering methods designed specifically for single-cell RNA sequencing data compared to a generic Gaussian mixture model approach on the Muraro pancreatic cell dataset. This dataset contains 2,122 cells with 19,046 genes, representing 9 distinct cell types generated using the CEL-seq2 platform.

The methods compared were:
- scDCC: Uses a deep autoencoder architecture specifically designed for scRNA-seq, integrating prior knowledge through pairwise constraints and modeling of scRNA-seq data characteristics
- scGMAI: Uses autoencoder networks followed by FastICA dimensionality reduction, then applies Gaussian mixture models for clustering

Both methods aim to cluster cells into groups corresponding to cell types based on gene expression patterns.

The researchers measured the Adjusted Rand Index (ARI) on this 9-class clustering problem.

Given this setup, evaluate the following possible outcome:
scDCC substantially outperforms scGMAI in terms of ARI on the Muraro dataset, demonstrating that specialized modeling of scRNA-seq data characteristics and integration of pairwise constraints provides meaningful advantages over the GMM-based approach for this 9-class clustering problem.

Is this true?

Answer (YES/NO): YES